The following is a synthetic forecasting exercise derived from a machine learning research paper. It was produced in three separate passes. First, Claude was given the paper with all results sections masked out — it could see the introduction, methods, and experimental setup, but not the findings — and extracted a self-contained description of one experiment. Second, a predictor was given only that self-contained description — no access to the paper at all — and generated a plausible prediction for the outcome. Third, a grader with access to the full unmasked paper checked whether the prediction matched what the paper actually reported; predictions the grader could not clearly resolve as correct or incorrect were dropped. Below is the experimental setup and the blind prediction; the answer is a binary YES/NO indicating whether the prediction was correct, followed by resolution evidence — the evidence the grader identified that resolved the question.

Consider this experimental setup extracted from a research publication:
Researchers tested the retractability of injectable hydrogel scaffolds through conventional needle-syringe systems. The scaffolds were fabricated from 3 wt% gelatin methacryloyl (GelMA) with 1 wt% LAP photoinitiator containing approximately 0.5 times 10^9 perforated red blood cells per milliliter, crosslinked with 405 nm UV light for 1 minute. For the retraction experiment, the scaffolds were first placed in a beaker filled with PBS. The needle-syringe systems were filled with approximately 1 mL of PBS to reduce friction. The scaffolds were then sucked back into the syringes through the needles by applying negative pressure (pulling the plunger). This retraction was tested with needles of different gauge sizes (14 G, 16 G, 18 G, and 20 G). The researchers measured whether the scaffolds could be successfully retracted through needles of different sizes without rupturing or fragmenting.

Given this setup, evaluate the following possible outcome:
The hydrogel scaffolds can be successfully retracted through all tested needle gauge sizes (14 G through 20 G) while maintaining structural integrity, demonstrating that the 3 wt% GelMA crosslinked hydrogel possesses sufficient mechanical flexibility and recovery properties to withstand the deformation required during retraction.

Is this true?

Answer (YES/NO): NO